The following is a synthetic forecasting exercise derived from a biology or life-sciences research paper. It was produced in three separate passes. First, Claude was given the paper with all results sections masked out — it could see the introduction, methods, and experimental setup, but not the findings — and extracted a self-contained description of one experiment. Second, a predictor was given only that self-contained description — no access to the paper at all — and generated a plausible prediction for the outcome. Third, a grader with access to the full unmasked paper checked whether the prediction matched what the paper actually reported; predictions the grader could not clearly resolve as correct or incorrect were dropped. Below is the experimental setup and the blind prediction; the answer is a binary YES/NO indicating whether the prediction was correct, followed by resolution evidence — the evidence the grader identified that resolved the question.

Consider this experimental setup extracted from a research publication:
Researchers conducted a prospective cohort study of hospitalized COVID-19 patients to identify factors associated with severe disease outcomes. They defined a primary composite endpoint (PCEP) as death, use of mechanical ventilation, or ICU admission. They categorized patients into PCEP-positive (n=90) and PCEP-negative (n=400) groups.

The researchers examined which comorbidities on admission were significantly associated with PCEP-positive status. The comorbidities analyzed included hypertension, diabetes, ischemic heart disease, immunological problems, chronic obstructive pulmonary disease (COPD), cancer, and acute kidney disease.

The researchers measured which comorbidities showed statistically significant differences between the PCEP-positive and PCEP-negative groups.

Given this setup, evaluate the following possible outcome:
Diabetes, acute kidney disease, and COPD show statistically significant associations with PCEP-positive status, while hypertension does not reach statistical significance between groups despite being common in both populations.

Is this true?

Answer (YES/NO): NO